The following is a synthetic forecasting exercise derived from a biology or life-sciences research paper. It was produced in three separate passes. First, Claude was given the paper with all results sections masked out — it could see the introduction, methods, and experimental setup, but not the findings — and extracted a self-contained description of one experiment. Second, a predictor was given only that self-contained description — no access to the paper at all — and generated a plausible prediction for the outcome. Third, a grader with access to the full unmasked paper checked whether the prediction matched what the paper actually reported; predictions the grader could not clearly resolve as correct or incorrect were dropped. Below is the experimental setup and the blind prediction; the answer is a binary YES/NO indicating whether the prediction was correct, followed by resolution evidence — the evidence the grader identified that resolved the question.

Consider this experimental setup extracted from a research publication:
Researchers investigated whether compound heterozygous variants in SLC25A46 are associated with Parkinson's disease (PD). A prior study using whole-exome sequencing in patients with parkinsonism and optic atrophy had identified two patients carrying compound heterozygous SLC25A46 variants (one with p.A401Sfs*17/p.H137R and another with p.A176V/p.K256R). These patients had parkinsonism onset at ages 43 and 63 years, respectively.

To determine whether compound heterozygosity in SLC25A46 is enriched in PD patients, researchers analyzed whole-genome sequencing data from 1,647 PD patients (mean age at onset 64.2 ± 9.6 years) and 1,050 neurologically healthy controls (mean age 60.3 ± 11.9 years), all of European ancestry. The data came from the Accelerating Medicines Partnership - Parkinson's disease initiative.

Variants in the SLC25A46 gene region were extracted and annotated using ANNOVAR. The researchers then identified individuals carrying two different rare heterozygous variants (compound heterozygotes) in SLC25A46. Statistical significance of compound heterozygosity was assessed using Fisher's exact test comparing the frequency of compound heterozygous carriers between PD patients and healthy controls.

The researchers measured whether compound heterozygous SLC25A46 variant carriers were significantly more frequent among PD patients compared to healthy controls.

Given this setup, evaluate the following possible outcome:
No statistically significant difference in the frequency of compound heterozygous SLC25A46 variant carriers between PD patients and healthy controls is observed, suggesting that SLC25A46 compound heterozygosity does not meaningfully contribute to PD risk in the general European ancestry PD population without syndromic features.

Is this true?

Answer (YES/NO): YES